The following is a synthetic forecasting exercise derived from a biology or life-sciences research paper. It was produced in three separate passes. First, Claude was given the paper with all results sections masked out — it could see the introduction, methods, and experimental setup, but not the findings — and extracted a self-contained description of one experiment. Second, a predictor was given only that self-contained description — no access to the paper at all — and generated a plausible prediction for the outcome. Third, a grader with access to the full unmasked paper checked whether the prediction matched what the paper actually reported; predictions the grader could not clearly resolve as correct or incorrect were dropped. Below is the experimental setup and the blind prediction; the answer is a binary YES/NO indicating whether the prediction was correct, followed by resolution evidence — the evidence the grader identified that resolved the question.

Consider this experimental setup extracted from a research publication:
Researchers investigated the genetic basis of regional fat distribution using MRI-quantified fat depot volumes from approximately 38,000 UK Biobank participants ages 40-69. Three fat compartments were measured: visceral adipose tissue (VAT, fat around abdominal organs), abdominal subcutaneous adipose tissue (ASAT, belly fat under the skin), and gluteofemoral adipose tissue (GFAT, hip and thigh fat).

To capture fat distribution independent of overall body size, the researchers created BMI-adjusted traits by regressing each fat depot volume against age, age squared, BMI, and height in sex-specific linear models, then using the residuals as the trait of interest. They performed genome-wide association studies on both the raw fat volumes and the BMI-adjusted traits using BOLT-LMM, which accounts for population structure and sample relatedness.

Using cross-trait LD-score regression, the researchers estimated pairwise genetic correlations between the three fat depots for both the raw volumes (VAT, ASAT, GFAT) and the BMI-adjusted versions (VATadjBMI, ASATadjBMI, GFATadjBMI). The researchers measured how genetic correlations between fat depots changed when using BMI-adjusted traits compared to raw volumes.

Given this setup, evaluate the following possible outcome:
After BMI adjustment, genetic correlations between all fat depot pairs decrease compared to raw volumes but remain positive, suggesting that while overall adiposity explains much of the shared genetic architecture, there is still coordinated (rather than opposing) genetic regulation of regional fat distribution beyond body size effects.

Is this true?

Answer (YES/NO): NO